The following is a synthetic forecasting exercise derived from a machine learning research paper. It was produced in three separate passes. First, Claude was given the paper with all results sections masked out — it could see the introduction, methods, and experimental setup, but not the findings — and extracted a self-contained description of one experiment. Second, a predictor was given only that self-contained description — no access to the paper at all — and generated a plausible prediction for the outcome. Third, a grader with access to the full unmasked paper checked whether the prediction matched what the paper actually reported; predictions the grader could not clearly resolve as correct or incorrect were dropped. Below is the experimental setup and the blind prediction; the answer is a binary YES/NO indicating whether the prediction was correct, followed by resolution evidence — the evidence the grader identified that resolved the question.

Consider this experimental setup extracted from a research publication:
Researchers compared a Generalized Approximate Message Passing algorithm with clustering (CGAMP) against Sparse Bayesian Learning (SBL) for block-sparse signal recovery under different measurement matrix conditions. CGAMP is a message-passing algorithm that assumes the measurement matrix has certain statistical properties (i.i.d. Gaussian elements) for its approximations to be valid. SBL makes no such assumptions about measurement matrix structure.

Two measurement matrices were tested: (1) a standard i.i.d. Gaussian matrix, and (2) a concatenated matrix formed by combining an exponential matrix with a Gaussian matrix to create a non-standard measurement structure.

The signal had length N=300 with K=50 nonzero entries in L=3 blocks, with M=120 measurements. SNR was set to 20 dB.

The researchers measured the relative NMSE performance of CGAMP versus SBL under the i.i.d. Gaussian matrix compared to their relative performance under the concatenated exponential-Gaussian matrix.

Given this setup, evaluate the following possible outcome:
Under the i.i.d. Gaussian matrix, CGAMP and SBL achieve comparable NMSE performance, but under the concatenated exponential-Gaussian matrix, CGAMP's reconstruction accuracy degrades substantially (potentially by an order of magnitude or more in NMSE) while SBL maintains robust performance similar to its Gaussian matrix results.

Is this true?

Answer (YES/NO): NO